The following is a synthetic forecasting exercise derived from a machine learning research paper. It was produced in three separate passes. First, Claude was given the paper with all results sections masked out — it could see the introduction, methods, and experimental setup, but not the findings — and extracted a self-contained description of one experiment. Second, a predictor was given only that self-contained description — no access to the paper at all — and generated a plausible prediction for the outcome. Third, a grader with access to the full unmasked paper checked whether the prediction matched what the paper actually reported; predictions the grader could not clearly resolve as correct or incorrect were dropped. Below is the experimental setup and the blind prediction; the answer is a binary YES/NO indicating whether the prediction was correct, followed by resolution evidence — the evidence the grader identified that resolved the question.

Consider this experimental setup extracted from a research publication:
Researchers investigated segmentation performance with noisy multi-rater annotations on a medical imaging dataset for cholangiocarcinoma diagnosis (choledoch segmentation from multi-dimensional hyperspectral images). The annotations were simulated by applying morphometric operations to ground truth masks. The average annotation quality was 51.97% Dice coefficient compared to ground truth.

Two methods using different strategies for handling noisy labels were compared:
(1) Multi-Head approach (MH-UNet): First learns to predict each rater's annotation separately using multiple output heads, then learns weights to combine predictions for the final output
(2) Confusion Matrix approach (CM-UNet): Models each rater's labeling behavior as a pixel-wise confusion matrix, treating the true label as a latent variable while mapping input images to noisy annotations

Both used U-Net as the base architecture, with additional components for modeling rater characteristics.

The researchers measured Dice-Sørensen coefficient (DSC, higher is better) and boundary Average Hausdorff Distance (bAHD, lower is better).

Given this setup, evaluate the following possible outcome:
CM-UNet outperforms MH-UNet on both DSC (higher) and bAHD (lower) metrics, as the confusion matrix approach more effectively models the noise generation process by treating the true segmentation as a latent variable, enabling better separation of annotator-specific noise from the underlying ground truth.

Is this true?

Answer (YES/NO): YES